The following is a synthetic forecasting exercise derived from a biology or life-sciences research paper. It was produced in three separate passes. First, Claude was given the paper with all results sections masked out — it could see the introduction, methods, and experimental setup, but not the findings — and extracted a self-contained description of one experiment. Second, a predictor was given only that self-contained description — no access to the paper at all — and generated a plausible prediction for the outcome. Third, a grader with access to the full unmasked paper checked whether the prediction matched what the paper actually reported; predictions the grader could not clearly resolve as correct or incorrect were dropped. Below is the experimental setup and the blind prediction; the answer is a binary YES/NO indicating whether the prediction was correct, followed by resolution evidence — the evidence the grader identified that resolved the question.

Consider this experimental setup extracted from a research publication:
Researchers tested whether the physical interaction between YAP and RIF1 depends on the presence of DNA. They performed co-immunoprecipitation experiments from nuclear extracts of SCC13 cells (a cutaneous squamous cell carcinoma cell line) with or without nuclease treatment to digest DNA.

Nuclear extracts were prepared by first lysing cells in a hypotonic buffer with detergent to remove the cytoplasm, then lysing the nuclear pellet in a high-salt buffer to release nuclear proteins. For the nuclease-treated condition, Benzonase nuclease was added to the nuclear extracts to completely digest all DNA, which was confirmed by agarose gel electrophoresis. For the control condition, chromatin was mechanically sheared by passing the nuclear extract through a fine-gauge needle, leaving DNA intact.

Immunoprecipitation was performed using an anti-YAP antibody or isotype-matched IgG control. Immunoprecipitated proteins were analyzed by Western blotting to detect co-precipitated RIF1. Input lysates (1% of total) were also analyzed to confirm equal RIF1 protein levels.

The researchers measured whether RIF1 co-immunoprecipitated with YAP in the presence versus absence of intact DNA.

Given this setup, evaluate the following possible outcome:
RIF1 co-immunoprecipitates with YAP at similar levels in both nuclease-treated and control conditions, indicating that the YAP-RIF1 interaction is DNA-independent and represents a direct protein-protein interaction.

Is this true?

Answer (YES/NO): YES